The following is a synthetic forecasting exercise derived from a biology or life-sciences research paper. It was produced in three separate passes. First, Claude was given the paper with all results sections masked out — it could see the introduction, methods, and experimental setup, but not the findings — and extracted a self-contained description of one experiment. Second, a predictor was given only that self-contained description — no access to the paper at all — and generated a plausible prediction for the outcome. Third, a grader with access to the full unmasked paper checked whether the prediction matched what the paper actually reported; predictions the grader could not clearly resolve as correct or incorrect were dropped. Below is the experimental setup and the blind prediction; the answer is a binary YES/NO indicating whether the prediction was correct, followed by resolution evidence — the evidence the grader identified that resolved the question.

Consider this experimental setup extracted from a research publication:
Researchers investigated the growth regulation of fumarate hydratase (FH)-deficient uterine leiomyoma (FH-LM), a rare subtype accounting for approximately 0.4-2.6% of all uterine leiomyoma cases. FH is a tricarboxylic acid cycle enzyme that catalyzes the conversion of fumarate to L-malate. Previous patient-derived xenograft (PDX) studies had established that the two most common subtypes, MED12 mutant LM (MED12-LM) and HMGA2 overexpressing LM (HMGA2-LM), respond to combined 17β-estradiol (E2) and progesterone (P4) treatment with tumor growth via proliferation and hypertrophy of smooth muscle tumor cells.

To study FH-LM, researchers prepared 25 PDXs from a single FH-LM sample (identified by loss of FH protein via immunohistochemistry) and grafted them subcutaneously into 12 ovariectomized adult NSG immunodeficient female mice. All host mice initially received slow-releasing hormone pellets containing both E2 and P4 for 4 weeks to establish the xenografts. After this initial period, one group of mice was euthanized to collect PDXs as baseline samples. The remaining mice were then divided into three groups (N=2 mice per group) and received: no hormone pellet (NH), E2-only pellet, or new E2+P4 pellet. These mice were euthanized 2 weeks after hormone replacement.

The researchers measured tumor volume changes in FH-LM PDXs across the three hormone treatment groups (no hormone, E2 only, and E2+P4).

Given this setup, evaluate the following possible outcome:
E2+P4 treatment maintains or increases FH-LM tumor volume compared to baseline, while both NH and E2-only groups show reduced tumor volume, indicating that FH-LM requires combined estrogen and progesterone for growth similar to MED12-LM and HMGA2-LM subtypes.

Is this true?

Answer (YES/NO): YES